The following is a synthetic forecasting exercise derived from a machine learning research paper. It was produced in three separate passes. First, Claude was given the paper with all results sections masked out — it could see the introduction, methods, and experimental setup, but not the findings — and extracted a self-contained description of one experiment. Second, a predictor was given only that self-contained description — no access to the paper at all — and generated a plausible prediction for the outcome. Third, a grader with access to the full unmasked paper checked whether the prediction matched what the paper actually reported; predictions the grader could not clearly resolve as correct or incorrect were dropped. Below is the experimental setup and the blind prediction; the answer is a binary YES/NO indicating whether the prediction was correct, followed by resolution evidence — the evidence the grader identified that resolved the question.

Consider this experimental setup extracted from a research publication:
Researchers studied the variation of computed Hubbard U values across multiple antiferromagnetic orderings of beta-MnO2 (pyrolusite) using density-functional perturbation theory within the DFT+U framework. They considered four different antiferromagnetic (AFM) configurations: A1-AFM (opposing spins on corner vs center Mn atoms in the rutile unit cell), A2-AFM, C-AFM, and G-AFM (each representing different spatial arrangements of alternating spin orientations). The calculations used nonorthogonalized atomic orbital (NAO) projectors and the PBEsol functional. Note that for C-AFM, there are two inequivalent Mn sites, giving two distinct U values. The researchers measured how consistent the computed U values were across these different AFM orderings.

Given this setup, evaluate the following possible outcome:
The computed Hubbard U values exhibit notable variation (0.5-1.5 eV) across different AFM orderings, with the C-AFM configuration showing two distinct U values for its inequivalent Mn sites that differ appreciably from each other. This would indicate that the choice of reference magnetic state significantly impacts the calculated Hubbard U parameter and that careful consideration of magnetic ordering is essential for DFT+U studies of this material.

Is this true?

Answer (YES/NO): NO